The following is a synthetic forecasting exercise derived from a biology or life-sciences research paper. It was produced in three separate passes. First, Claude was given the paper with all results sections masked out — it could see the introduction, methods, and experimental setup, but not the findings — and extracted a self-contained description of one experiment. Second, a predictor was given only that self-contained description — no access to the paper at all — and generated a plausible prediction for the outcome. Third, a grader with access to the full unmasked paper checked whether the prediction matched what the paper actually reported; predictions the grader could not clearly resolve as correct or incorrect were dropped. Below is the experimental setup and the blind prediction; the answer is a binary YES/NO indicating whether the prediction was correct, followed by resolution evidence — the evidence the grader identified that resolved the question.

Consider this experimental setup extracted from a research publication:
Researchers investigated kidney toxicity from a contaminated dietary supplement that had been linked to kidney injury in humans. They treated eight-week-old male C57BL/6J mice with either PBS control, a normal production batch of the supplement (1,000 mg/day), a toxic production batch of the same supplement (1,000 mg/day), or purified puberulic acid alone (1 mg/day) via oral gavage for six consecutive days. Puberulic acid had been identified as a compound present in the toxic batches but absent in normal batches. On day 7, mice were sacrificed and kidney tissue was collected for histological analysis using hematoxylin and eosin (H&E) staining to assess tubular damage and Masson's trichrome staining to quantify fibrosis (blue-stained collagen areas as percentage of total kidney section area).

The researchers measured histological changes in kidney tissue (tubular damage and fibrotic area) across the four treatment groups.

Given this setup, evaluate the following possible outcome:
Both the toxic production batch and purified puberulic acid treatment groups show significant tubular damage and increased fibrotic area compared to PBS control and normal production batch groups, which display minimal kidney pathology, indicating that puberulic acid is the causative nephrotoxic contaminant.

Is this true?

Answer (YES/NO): YES